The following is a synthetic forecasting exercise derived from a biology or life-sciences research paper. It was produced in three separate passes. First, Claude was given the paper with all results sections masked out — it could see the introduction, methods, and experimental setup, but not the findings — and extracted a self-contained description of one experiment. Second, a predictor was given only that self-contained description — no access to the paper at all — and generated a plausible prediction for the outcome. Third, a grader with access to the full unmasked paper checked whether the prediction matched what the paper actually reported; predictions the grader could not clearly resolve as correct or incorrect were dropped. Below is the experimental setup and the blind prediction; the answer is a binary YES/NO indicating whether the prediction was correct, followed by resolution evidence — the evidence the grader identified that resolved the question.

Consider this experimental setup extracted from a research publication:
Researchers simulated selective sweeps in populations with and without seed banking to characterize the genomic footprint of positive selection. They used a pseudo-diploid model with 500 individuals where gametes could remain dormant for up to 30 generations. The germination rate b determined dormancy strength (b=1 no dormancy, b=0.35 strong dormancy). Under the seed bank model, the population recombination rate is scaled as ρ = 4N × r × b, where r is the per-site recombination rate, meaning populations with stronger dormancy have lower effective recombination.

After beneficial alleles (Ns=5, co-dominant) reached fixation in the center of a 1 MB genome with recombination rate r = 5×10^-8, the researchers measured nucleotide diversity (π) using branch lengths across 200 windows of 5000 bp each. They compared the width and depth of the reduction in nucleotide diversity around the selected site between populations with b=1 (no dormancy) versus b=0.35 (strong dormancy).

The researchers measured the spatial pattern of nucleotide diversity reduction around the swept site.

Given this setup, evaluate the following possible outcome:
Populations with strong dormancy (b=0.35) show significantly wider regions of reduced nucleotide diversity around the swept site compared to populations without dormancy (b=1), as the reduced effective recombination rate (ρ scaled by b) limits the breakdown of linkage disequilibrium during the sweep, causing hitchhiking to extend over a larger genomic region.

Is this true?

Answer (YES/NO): NO